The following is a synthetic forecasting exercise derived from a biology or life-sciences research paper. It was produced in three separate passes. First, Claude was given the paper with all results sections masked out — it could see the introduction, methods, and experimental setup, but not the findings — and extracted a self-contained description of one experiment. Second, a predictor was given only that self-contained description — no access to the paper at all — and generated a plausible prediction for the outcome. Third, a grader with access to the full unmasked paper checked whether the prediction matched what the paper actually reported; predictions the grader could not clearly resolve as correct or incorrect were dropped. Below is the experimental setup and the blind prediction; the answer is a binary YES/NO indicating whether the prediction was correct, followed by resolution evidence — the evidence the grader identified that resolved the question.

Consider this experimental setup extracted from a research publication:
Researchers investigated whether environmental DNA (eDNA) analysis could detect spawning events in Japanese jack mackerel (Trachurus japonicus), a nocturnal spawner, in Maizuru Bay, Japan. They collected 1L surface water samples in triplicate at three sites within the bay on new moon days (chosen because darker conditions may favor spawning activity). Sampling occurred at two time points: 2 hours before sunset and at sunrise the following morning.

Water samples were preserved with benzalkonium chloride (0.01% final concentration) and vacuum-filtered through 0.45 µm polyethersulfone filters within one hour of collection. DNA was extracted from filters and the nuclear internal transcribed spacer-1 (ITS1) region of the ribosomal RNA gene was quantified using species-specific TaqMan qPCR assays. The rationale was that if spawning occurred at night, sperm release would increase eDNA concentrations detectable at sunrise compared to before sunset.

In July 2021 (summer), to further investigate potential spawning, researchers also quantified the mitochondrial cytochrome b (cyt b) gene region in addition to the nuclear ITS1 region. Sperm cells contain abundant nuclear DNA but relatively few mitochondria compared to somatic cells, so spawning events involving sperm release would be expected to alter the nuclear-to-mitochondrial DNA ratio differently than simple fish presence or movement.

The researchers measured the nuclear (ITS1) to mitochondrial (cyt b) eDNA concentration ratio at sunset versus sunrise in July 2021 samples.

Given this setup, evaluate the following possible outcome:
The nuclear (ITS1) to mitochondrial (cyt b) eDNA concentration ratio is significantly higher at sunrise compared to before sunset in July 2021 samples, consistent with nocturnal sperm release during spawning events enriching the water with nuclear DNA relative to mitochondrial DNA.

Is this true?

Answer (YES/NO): NO